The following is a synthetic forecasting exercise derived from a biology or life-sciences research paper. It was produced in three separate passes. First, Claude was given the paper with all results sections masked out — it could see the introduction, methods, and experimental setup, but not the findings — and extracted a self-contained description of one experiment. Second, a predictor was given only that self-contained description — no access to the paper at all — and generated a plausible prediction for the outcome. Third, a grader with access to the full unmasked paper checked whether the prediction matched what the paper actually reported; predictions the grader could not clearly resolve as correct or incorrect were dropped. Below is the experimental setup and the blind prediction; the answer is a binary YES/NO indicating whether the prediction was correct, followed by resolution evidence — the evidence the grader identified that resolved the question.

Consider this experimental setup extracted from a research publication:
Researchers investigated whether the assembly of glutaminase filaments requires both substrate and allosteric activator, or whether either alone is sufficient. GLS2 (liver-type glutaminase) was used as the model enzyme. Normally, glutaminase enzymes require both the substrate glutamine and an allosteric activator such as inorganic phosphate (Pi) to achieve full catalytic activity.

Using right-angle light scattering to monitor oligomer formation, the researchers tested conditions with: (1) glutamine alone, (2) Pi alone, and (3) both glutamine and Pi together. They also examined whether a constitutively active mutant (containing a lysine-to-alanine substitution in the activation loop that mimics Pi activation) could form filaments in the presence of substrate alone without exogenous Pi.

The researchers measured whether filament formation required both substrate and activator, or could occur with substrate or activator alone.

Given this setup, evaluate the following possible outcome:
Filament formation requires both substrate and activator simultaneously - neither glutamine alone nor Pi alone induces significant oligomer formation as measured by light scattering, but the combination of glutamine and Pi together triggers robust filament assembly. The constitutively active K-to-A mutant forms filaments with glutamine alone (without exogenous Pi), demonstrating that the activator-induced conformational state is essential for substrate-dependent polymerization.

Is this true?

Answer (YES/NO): YES